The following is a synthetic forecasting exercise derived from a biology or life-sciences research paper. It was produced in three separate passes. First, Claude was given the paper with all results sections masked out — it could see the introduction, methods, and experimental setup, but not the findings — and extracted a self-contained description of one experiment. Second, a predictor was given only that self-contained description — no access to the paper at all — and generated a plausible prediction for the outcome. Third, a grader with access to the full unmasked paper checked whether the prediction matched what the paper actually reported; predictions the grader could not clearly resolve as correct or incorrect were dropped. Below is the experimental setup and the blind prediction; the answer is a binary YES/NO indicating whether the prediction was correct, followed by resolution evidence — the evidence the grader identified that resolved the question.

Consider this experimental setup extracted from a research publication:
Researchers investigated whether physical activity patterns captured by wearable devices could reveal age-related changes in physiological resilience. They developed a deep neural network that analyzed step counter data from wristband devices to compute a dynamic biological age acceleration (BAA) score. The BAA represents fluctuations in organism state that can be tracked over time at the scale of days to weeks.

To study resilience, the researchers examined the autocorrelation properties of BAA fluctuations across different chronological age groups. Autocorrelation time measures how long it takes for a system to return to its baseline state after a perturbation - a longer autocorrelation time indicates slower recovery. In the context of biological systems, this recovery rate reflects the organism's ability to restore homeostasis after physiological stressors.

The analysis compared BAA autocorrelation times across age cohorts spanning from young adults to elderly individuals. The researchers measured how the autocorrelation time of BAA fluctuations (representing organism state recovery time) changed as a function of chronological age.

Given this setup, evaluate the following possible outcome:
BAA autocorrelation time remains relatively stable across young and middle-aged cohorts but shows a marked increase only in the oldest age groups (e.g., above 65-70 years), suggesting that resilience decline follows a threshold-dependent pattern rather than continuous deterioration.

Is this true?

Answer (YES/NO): NO